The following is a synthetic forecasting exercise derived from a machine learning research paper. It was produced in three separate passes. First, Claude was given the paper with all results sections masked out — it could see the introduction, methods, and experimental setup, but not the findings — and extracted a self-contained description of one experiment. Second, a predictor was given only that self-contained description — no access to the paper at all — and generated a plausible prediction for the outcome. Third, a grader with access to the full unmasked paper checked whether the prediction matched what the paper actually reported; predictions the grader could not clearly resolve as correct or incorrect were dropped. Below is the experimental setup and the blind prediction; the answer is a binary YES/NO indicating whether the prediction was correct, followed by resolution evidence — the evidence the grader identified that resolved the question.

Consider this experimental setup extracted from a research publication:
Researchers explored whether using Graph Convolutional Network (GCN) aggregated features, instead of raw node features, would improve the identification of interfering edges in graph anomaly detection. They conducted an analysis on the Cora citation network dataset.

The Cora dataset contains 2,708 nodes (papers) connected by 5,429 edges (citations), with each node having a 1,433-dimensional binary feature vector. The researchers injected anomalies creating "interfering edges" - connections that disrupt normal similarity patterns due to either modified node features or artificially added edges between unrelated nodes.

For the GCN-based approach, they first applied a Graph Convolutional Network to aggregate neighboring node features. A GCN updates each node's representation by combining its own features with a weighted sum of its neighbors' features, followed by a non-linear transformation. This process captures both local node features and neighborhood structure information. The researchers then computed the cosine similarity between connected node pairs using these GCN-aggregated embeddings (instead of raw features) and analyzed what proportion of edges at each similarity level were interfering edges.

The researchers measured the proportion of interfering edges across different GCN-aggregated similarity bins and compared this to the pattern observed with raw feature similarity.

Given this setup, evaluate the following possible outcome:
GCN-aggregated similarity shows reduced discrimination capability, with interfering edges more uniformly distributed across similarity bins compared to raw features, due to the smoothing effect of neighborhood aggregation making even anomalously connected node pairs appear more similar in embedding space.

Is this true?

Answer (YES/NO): YES